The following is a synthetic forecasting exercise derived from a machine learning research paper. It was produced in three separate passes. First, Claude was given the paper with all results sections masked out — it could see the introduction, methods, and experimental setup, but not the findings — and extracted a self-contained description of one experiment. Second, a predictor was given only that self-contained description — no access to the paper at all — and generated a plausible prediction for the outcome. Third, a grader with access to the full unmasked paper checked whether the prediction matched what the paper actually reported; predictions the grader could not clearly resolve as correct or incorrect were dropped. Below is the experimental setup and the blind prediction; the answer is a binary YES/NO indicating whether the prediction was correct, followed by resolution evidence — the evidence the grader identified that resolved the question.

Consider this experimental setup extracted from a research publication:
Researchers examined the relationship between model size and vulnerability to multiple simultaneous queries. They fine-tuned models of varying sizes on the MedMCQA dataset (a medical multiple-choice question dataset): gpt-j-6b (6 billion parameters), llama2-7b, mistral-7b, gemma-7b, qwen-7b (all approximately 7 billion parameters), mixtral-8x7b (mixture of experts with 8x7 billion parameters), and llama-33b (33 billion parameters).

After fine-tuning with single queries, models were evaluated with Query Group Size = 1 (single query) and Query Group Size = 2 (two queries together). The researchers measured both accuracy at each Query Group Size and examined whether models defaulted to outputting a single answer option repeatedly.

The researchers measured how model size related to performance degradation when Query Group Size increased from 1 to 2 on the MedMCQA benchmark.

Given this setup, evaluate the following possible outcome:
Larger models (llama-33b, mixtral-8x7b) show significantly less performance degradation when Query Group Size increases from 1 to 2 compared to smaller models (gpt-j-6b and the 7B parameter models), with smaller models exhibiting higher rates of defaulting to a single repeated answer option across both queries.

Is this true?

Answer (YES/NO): NO